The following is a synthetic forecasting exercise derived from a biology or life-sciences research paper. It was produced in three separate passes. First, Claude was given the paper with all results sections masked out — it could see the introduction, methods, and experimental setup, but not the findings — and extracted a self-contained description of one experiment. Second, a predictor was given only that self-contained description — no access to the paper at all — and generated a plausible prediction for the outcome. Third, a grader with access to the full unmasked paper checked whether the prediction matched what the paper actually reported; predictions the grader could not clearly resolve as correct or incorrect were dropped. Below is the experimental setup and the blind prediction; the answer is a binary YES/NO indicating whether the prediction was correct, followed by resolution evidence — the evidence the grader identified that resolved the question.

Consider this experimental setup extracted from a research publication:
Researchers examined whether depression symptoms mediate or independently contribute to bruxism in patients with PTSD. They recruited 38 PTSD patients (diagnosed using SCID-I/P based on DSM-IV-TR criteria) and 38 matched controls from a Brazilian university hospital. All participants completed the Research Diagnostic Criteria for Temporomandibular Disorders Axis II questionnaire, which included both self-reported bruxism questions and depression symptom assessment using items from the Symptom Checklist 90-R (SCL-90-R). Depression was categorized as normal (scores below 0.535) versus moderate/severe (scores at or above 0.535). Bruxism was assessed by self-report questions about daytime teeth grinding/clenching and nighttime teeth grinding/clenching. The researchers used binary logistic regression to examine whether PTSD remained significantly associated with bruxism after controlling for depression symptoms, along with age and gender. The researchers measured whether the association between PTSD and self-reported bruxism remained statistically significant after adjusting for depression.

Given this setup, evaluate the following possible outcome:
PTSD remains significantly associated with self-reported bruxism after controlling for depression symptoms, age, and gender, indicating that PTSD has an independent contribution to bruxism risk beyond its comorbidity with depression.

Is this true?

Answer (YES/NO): YES